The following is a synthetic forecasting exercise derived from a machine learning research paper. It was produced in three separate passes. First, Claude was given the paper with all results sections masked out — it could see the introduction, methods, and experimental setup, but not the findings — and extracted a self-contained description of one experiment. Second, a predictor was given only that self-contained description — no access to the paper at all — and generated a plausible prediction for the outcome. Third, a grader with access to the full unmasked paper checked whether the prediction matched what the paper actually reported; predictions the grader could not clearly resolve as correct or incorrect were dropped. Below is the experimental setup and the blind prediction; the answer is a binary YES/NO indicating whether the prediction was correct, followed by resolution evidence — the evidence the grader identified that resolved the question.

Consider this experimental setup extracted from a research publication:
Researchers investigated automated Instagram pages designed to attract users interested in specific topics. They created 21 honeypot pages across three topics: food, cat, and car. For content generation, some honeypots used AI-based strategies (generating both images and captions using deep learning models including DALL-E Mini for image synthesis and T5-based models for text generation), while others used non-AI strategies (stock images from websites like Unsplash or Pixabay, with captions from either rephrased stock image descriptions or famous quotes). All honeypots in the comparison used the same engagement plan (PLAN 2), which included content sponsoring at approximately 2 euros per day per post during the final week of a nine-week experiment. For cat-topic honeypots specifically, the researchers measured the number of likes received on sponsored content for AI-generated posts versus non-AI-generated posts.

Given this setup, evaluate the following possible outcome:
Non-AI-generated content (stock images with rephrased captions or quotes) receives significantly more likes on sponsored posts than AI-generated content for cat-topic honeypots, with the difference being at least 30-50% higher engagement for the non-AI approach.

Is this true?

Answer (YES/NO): NO